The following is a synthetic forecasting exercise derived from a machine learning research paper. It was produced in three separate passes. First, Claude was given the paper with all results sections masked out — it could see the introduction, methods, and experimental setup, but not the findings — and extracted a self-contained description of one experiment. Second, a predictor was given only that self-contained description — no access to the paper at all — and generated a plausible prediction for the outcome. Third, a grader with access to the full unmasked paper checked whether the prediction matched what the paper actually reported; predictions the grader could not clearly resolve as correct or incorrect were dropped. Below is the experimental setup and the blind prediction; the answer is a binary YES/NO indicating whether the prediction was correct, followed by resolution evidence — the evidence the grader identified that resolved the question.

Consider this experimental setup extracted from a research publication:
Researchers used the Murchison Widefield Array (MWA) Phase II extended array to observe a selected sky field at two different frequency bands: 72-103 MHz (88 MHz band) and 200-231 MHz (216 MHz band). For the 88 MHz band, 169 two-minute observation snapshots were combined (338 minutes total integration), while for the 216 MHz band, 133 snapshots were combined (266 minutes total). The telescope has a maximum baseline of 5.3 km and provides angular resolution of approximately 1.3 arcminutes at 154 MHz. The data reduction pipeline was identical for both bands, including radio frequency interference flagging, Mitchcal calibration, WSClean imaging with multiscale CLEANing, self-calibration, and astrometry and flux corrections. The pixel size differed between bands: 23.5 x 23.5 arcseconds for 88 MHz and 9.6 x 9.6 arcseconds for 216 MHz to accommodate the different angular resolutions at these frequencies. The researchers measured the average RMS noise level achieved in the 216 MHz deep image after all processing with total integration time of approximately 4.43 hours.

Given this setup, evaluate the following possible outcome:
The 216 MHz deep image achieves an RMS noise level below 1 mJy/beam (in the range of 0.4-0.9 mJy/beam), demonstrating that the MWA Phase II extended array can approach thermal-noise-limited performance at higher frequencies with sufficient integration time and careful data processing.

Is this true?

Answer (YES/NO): NO